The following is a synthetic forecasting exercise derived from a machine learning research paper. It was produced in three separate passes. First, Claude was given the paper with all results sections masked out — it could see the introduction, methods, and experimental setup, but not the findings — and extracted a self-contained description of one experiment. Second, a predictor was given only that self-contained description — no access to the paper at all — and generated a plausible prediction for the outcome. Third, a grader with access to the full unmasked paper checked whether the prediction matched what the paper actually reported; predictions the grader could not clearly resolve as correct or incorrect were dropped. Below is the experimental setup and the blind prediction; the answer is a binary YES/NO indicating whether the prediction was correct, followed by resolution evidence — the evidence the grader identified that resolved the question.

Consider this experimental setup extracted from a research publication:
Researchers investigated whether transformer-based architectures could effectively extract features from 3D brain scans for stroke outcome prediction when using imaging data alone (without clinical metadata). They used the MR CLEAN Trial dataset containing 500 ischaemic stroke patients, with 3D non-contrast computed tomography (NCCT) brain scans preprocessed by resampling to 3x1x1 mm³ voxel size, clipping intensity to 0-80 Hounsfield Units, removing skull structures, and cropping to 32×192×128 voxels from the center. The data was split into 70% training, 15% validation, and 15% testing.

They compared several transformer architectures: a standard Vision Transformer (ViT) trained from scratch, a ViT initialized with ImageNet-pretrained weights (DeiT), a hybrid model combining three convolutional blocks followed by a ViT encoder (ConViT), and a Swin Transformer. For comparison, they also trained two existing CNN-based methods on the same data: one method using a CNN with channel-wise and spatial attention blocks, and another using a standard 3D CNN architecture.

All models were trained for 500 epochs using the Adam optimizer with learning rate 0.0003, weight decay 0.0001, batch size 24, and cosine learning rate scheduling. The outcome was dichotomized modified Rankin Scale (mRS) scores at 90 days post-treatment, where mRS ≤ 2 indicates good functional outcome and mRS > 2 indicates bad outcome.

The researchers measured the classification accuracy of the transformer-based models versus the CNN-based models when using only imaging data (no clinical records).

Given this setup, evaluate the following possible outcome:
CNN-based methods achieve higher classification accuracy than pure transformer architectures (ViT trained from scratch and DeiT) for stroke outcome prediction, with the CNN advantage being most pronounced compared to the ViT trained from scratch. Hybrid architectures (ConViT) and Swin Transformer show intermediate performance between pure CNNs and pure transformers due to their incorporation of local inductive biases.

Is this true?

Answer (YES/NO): NO